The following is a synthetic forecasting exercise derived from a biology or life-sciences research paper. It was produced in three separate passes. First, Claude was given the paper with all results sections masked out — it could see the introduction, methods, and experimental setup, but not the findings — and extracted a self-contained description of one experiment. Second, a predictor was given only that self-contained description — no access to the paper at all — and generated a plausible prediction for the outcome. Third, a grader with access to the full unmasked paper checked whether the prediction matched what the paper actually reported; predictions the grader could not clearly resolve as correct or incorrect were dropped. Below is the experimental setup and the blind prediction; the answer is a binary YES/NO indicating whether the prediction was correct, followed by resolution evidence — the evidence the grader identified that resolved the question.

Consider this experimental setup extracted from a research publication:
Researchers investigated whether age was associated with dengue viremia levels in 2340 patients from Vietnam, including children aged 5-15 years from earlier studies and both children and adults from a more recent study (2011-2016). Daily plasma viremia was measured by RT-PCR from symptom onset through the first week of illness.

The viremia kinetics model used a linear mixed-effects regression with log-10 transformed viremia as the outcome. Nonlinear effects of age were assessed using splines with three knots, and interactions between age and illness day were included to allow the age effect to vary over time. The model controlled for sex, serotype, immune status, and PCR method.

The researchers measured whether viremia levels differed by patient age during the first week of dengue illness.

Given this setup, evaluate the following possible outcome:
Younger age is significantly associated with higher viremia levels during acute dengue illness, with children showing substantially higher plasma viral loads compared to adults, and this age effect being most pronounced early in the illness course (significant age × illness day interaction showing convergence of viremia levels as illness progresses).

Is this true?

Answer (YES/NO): NO